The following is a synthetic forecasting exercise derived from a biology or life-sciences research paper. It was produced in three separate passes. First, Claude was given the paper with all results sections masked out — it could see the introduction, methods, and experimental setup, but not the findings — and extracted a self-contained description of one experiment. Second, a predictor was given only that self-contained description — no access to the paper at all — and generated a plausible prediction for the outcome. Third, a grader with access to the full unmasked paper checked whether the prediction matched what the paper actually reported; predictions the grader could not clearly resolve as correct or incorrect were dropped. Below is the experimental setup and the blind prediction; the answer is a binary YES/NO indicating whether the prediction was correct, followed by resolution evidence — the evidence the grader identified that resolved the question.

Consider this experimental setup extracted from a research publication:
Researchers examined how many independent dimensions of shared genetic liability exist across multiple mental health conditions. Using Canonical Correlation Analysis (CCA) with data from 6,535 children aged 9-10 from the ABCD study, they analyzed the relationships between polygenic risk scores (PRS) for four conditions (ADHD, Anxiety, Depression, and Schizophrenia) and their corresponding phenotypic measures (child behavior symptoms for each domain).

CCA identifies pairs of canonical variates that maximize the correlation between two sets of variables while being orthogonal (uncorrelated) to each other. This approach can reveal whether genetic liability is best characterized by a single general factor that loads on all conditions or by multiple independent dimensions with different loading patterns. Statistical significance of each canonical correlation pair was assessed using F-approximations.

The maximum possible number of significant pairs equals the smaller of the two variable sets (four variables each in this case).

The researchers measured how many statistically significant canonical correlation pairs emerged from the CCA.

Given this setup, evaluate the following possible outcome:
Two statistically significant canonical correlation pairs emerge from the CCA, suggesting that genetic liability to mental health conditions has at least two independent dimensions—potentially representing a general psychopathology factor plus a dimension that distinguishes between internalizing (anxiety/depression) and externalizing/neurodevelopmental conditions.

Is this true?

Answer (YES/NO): YES